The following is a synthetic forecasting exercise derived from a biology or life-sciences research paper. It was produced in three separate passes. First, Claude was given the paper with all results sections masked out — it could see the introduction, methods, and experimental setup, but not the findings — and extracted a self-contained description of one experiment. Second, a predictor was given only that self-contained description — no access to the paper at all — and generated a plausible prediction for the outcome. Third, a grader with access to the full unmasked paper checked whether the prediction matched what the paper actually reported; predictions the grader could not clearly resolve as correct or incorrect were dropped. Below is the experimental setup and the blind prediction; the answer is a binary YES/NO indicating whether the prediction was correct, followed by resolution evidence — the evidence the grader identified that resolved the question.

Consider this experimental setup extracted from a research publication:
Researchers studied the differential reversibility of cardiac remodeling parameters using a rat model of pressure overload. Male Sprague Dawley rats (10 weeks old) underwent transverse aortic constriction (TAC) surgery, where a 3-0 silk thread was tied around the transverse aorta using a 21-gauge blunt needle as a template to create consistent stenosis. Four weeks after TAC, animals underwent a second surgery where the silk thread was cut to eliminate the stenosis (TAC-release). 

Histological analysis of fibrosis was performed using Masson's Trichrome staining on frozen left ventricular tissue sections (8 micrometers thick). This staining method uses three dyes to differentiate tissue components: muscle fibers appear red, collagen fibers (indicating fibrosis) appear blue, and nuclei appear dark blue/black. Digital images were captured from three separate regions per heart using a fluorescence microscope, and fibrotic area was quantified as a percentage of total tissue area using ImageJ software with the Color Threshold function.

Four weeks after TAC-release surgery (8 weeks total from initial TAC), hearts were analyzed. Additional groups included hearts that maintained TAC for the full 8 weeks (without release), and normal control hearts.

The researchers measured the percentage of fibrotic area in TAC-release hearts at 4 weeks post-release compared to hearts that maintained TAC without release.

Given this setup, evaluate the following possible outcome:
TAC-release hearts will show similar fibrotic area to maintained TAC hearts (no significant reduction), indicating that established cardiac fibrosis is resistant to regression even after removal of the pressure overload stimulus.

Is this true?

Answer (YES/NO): NO